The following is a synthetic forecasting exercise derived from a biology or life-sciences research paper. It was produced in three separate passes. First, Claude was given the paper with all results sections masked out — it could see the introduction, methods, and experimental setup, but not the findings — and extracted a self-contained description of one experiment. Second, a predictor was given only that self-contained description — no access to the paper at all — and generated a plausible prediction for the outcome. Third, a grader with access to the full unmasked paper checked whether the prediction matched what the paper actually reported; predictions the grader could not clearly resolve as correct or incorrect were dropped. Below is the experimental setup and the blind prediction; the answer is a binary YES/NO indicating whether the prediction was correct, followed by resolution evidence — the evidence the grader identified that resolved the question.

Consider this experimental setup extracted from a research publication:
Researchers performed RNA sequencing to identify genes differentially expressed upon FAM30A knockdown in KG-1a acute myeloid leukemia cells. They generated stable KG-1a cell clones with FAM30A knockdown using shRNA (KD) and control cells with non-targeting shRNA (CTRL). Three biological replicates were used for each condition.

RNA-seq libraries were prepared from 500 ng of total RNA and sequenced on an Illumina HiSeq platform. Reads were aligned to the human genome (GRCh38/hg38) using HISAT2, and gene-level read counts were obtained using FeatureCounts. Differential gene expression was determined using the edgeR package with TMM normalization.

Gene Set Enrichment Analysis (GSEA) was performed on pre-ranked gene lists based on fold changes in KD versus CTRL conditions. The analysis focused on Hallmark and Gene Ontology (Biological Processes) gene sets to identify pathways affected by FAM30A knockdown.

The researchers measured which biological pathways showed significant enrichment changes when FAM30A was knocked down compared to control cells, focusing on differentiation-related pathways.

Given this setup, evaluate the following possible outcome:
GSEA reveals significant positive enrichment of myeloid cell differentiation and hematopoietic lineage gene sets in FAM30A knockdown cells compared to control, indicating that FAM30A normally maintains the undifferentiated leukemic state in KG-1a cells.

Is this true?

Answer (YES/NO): NO